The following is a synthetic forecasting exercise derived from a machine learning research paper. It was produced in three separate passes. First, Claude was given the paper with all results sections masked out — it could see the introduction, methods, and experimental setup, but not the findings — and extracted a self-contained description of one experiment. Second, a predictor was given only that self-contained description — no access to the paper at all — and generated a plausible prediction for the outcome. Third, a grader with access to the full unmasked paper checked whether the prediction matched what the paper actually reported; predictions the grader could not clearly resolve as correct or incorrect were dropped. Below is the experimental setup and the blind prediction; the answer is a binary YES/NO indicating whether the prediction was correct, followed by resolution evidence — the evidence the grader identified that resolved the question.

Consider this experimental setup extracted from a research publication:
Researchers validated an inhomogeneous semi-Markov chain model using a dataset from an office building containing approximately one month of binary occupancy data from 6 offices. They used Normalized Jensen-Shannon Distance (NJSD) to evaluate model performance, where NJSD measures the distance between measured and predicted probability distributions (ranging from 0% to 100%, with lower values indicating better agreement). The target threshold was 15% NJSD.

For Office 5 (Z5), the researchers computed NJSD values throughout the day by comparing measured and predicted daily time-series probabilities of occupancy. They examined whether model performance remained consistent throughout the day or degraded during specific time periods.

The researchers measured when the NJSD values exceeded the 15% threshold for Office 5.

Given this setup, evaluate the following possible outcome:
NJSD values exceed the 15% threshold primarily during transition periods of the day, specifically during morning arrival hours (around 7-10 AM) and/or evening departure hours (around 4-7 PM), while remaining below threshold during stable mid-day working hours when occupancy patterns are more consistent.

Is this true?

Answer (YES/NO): NO